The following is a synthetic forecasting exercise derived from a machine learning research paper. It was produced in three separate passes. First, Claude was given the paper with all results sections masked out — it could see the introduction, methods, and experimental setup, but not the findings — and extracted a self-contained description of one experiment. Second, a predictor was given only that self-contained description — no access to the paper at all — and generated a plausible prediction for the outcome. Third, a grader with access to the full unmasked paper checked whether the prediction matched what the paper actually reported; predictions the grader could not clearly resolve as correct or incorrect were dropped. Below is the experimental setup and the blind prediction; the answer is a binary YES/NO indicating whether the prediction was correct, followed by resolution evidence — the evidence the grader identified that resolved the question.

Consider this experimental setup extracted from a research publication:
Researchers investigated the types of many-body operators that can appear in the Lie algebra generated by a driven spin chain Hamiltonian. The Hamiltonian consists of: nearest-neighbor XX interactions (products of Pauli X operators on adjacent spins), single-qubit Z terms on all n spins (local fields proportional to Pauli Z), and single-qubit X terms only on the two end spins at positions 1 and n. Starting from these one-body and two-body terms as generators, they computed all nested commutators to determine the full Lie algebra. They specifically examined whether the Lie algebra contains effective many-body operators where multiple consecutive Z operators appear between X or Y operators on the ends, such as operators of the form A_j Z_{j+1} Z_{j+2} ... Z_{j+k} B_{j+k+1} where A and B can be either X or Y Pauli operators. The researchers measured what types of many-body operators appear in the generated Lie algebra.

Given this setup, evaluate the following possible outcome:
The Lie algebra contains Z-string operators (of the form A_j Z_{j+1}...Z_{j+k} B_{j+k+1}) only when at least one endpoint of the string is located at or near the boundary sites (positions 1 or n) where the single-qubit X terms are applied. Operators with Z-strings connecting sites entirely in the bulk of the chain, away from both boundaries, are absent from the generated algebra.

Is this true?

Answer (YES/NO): NO